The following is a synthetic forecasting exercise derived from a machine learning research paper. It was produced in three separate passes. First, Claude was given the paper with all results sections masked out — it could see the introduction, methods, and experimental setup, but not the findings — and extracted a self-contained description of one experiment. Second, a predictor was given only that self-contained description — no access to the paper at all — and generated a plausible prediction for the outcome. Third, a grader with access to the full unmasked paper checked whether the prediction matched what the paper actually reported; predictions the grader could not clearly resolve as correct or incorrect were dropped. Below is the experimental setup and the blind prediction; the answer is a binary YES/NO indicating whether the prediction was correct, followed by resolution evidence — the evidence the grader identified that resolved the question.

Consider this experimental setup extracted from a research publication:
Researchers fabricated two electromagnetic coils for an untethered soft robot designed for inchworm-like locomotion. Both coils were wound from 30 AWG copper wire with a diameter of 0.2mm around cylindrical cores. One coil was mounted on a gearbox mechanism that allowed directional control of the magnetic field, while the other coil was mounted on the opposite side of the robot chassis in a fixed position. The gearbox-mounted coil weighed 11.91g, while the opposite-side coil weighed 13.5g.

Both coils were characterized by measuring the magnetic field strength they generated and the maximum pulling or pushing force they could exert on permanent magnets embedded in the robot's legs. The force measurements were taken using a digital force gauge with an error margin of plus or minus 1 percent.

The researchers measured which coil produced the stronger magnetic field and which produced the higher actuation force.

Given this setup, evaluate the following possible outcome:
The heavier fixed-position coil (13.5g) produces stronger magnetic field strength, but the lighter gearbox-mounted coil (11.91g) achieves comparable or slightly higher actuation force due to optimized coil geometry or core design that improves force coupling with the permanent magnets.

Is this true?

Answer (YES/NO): NO